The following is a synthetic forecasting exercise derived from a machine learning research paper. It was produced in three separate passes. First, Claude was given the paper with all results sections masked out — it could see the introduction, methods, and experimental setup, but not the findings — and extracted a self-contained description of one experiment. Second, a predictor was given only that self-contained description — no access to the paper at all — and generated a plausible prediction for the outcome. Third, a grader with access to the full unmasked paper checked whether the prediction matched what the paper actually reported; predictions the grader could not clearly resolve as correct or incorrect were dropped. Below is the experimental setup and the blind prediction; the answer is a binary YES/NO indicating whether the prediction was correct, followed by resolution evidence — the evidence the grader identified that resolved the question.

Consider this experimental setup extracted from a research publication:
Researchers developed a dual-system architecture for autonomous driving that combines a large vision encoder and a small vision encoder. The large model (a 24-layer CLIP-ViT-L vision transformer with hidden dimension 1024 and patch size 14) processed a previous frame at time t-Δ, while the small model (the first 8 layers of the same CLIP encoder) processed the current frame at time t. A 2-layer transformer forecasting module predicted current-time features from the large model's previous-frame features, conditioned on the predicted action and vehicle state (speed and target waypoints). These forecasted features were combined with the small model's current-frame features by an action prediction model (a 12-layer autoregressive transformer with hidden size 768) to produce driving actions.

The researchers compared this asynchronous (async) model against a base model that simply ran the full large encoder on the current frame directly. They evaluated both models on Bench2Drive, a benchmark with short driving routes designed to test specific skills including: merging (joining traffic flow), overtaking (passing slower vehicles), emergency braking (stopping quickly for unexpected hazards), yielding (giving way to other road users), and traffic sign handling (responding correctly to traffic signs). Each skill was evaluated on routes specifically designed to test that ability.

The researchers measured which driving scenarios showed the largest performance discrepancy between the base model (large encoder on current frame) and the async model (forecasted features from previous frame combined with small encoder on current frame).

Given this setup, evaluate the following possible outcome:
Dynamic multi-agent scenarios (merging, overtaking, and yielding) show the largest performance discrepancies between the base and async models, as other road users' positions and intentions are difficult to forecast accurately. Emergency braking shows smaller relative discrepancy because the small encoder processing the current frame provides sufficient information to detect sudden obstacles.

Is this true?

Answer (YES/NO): NO